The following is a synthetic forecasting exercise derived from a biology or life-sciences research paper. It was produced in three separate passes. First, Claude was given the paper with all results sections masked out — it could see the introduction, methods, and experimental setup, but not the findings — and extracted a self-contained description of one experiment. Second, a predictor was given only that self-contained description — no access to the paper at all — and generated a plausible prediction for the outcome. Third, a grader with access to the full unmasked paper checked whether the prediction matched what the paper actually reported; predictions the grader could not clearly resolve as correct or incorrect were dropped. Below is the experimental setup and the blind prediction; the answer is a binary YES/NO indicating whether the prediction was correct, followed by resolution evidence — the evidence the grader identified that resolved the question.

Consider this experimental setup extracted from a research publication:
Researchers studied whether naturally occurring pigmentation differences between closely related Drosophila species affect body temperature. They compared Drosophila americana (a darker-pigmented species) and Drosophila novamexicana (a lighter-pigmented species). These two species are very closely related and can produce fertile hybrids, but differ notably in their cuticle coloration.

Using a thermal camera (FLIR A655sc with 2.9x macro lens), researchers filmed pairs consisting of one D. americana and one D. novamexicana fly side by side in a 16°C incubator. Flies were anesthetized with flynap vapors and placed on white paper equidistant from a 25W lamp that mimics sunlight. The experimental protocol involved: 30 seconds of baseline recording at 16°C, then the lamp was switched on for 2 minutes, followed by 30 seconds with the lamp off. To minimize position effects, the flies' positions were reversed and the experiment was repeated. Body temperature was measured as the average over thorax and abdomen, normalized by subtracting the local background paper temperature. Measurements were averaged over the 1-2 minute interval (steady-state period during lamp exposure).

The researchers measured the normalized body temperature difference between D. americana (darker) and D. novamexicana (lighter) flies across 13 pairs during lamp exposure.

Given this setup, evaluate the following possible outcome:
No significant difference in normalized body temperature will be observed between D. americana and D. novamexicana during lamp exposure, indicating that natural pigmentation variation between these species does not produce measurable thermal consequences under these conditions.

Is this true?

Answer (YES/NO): NO